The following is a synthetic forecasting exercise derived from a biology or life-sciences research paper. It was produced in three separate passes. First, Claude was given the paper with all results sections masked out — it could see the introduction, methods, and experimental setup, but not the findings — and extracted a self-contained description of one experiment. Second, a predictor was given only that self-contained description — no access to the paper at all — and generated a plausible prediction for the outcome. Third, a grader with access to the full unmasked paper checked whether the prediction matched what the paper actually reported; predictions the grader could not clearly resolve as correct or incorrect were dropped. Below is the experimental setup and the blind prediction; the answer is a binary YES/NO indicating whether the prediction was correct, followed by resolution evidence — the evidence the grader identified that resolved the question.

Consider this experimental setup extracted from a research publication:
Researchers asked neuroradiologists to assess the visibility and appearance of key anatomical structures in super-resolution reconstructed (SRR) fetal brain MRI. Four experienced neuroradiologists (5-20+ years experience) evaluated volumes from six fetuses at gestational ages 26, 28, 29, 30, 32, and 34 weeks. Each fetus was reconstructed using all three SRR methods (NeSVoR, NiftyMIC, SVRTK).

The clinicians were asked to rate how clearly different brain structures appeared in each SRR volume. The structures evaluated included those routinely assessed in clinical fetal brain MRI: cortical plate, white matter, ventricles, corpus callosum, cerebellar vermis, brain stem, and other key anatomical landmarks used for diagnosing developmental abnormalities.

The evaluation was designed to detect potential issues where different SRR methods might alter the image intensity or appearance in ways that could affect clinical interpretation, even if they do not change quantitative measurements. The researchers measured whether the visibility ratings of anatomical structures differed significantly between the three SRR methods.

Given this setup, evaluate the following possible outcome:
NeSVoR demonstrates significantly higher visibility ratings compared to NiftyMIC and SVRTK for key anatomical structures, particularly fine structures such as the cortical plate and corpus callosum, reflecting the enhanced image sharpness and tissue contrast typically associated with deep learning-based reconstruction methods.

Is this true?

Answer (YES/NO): NO